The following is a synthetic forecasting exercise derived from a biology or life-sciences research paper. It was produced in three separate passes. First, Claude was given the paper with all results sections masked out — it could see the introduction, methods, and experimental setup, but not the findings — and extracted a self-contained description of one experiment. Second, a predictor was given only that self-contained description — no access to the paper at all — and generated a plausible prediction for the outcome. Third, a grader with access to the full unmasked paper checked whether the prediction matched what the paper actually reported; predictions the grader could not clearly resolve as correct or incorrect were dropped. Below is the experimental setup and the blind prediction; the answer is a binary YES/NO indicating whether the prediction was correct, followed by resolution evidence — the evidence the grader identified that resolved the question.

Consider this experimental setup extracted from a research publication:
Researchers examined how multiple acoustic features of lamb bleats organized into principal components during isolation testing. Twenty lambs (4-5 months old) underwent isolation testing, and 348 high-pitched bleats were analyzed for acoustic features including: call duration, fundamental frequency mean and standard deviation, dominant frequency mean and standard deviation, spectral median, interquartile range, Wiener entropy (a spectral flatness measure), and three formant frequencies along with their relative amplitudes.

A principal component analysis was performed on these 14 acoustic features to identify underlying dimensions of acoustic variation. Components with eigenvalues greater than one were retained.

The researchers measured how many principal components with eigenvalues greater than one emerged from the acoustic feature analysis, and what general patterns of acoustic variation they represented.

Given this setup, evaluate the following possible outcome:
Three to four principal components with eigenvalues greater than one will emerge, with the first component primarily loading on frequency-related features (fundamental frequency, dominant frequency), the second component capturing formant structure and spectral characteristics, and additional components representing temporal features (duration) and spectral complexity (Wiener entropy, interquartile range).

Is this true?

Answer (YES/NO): NO